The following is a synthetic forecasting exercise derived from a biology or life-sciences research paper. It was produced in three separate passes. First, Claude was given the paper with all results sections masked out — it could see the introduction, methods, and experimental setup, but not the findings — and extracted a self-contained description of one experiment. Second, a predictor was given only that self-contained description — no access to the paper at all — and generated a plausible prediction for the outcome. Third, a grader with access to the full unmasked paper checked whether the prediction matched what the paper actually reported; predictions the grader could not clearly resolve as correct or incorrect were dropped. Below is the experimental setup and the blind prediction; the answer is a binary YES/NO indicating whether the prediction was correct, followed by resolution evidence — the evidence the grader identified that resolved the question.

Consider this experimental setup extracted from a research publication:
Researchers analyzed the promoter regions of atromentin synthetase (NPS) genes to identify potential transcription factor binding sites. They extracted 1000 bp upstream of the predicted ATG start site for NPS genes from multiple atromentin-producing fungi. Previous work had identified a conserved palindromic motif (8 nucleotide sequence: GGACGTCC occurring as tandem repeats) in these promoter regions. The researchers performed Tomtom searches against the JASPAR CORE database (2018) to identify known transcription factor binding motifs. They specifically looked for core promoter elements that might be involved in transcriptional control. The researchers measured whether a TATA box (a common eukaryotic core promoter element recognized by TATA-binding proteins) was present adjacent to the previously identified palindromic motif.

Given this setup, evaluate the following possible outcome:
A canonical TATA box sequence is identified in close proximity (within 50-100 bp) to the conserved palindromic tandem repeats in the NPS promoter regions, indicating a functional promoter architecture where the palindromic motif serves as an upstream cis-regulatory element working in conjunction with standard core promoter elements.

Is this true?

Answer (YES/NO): YES